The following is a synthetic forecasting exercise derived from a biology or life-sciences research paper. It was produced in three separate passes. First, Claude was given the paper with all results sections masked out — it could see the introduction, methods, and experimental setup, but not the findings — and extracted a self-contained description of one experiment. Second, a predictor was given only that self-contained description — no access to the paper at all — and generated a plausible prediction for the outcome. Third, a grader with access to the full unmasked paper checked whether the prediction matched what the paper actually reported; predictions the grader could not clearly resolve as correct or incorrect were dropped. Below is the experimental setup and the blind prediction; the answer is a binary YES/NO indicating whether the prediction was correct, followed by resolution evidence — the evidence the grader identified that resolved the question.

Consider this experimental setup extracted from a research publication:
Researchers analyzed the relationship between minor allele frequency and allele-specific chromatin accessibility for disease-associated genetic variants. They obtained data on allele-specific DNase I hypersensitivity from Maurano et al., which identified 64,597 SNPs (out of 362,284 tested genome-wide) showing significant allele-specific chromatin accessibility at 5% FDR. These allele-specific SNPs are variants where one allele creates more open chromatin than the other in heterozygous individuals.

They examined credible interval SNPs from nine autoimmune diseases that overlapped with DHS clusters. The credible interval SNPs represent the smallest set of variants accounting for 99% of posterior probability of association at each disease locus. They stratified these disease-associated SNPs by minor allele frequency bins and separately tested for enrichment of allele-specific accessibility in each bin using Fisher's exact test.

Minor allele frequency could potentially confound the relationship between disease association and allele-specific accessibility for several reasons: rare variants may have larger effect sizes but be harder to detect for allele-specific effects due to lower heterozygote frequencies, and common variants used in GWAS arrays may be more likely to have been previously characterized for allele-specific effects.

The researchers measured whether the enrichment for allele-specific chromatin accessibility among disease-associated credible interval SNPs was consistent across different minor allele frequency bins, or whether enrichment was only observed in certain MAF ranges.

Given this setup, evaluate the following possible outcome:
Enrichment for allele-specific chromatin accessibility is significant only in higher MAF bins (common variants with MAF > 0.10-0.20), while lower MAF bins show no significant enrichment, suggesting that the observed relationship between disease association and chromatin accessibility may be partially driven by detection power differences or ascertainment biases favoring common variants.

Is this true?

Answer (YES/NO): NO